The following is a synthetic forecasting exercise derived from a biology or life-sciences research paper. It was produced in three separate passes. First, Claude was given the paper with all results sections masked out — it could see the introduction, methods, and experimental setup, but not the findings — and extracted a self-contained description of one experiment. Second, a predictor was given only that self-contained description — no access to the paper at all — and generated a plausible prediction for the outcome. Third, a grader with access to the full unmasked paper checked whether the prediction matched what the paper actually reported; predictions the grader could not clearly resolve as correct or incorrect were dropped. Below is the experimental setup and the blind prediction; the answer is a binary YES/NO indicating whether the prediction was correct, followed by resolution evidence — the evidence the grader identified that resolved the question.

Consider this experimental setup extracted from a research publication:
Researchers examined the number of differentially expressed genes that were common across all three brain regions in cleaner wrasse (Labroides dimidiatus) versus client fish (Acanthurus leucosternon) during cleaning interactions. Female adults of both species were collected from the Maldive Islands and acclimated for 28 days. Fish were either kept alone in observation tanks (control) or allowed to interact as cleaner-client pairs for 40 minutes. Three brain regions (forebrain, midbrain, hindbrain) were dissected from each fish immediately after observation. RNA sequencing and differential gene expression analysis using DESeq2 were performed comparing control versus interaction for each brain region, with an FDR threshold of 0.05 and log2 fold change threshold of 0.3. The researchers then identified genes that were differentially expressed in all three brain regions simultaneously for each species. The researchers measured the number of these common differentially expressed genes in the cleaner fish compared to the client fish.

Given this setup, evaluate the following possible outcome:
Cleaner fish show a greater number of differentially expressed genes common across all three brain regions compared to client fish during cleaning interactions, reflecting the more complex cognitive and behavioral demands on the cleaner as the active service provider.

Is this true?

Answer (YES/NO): YES